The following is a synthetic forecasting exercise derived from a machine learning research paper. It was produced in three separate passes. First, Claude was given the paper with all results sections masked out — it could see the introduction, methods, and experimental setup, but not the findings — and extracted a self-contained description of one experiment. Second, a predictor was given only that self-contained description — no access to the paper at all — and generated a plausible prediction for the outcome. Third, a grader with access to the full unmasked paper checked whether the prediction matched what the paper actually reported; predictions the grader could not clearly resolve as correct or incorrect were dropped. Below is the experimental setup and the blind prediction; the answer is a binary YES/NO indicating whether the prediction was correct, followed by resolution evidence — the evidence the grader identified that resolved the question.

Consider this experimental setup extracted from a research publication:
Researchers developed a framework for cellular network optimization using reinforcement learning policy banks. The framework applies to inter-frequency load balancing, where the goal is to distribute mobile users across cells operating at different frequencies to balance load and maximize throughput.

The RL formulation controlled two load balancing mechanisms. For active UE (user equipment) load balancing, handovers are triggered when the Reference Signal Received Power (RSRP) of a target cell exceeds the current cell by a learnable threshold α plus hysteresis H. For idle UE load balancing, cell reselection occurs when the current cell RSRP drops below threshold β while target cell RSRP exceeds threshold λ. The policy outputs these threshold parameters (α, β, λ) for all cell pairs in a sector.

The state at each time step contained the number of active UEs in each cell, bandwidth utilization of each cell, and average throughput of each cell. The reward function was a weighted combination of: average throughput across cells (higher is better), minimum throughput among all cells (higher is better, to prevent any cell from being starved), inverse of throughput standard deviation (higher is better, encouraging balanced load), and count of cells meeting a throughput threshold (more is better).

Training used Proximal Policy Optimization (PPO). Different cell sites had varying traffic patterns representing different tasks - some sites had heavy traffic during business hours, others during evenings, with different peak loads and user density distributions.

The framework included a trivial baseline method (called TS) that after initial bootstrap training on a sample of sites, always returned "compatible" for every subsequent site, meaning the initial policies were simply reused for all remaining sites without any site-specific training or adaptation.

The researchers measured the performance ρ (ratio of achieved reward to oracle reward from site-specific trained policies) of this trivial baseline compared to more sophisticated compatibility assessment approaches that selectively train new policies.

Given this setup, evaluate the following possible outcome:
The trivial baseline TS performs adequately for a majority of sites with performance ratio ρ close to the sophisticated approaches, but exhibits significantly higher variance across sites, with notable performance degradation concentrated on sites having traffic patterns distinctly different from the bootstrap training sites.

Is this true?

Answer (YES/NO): NO